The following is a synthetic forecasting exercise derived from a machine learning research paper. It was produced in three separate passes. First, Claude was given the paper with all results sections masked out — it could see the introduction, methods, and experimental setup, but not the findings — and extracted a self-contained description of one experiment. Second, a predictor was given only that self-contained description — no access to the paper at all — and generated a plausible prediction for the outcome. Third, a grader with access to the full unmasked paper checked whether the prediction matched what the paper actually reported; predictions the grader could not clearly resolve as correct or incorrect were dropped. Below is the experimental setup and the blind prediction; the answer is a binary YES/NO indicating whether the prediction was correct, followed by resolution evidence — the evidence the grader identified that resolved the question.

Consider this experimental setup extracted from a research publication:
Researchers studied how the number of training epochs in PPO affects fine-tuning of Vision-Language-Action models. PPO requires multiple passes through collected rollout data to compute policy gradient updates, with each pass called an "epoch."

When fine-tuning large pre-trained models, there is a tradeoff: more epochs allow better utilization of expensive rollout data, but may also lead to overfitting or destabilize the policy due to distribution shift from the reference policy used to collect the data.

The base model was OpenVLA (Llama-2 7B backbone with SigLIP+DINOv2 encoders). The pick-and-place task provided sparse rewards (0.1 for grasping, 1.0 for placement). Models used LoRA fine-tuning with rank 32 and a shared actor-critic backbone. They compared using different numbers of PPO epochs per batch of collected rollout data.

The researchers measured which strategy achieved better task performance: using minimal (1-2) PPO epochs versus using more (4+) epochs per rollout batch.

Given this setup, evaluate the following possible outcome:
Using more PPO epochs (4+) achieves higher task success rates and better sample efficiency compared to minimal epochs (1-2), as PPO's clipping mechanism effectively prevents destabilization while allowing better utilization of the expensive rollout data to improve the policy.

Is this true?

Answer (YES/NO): NO